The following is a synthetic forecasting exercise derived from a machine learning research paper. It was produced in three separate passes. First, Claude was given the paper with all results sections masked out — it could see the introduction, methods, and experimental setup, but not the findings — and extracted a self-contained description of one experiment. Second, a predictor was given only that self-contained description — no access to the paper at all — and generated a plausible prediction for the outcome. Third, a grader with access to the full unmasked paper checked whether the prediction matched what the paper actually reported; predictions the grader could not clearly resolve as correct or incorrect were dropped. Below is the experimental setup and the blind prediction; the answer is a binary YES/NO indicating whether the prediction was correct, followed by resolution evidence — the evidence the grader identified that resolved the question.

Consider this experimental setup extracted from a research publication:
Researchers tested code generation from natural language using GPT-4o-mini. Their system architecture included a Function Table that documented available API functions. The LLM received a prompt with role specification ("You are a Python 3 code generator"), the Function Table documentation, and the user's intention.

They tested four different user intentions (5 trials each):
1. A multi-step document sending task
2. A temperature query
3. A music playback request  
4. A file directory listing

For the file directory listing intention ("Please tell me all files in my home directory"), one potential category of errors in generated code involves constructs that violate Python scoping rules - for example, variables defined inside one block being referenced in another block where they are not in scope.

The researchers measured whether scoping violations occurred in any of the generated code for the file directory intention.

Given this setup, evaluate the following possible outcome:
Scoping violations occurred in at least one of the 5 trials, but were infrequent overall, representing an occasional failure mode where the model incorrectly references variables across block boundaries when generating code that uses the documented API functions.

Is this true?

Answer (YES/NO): YES